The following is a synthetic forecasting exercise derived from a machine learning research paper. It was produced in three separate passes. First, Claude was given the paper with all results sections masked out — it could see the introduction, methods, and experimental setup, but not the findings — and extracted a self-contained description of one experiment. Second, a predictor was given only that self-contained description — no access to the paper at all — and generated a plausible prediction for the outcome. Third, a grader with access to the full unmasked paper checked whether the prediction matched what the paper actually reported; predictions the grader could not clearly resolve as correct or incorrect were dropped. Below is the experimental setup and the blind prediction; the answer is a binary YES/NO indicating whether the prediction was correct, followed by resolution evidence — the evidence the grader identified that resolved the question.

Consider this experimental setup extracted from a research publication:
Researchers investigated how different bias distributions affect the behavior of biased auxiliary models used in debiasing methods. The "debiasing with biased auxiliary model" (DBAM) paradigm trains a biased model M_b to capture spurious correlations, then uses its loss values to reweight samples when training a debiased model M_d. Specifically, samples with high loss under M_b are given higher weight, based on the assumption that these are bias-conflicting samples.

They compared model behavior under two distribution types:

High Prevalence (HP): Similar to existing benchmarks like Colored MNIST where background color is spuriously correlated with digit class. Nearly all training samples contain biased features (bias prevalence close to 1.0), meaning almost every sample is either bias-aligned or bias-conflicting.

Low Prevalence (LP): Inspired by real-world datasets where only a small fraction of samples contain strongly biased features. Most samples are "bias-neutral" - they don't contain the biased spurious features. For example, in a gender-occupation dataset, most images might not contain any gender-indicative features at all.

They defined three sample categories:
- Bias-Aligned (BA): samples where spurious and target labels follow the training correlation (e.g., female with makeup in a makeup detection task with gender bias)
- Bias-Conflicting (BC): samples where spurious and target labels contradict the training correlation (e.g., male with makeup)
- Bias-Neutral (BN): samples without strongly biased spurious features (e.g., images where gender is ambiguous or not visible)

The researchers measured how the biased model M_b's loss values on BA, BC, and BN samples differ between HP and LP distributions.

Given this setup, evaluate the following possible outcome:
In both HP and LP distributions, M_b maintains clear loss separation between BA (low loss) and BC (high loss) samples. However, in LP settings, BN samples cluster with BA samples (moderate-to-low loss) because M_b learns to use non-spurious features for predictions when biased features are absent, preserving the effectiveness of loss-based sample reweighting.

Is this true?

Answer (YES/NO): NO